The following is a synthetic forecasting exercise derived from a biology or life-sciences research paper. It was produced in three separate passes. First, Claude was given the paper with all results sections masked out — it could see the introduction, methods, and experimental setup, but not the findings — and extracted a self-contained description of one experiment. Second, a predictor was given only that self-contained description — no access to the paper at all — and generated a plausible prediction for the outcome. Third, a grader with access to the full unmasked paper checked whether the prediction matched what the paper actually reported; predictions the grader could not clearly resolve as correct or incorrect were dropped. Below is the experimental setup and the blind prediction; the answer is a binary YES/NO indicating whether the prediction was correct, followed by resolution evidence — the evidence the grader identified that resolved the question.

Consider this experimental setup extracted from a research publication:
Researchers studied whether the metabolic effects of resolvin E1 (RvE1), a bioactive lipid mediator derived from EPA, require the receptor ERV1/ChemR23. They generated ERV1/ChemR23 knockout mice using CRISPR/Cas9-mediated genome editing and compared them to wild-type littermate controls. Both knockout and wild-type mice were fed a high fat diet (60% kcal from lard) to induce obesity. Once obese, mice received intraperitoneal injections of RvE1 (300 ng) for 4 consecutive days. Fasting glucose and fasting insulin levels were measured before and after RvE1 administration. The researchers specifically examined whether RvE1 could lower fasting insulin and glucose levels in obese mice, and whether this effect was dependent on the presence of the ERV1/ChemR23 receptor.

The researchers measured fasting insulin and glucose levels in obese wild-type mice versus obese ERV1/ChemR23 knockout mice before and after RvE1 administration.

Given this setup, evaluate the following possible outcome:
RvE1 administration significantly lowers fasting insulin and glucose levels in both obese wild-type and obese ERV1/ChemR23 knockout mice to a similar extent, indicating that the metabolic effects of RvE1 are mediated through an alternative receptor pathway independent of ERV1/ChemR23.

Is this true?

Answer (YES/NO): NO